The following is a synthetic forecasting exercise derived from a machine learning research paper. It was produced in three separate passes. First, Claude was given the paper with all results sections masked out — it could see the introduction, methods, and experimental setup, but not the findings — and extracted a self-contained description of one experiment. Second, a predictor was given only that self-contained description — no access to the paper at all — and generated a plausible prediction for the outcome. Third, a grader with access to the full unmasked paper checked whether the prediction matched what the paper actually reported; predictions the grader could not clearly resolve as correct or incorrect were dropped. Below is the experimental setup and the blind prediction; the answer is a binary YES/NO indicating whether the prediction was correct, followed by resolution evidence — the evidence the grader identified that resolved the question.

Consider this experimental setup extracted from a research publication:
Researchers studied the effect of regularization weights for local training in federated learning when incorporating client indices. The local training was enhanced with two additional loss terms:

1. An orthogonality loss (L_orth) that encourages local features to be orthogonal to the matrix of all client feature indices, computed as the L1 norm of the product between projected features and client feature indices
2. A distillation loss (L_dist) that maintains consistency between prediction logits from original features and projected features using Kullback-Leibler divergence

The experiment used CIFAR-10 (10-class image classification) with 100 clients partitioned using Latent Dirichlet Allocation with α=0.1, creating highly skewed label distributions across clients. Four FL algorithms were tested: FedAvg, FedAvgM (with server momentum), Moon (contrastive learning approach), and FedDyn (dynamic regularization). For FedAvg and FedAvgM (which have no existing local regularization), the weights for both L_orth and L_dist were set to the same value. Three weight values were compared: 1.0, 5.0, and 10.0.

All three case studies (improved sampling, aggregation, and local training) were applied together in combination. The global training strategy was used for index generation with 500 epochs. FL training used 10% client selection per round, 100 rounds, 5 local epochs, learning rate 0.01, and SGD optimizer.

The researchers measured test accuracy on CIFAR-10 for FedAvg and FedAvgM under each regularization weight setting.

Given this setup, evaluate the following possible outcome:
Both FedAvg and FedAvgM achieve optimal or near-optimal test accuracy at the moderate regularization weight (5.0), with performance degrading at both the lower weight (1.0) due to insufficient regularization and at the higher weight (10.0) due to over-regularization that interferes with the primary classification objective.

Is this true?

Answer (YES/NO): YES